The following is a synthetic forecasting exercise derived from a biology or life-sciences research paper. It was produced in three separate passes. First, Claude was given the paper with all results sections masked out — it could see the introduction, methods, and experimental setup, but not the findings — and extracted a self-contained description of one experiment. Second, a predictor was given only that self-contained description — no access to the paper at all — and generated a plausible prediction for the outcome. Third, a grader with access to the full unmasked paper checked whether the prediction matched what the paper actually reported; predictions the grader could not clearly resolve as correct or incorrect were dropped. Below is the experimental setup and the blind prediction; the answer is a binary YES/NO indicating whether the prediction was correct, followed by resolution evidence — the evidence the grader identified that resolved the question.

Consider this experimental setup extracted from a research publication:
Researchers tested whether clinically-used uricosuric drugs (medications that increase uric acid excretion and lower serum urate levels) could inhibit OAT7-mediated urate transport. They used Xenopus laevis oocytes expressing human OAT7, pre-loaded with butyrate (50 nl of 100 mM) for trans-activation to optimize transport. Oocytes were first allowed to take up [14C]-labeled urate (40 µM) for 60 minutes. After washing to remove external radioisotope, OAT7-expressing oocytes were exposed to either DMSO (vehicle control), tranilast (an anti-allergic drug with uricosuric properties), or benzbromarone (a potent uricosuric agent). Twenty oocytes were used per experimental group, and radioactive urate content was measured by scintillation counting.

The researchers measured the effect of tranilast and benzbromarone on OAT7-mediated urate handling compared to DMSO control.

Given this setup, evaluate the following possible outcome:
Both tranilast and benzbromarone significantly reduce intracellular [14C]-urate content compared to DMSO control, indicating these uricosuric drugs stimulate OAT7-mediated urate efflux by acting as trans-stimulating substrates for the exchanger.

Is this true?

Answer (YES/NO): NO